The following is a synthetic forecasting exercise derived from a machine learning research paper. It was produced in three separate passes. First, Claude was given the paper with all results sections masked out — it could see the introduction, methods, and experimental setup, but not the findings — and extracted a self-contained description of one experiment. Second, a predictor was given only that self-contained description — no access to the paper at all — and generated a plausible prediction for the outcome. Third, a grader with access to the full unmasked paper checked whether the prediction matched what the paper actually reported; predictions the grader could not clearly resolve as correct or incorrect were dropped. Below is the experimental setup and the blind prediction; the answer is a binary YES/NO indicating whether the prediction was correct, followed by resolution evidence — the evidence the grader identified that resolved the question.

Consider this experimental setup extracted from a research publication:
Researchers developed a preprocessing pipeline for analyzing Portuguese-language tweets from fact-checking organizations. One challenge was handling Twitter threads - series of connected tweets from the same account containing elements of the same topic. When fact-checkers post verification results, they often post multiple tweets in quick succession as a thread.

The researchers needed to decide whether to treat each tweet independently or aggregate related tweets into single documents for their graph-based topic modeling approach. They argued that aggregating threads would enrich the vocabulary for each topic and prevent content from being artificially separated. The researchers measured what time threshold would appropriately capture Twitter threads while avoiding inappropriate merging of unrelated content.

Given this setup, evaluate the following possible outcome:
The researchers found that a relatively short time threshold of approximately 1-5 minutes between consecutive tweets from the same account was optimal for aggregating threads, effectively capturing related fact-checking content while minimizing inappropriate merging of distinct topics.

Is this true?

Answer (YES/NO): YES